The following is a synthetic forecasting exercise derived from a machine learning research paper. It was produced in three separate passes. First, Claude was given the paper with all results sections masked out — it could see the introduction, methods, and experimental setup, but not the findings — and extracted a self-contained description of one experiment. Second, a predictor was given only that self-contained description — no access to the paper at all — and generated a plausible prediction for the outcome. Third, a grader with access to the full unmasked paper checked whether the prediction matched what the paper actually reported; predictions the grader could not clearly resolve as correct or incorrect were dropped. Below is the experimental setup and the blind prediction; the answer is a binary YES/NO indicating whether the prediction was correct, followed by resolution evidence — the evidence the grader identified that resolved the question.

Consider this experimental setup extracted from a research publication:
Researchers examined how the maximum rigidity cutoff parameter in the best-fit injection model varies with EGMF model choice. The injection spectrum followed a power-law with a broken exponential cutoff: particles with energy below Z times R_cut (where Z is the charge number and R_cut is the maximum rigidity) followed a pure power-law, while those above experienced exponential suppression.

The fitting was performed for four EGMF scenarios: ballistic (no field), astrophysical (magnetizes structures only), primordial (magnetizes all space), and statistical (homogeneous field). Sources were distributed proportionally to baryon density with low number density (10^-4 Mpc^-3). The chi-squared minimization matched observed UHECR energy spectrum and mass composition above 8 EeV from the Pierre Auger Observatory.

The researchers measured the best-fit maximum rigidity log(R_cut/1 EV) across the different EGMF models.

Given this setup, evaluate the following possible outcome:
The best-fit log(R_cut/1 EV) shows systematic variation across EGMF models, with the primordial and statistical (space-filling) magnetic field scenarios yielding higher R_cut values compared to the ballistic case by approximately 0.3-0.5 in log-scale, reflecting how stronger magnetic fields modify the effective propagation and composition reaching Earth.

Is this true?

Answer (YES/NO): NO